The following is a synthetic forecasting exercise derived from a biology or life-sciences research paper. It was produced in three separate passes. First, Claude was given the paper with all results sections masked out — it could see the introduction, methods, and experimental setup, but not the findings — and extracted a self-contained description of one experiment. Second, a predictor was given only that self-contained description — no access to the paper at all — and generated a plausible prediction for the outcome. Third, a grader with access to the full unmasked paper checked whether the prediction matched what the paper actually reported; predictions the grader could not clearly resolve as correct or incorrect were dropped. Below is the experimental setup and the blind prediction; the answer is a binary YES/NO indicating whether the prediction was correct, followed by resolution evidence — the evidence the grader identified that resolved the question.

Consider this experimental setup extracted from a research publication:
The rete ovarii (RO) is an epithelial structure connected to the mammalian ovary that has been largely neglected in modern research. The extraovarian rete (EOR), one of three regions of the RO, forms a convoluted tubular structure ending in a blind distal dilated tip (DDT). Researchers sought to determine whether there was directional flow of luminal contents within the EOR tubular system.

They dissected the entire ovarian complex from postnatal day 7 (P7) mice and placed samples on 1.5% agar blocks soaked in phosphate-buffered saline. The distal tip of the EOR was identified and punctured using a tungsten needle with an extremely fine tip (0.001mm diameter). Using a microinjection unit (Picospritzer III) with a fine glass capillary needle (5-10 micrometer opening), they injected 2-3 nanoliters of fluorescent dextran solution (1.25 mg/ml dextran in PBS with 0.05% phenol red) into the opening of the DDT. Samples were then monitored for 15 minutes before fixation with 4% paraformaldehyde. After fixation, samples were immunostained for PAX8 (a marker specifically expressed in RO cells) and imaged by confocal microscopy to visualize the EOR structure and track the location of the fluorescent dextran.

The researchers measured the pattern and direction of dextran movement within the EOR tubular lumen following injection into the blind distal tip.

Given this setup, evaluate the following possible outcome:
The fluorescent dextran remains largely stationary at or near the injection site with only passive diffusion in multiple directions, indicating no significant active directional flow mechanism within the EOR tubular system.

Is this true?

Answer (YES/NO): NO